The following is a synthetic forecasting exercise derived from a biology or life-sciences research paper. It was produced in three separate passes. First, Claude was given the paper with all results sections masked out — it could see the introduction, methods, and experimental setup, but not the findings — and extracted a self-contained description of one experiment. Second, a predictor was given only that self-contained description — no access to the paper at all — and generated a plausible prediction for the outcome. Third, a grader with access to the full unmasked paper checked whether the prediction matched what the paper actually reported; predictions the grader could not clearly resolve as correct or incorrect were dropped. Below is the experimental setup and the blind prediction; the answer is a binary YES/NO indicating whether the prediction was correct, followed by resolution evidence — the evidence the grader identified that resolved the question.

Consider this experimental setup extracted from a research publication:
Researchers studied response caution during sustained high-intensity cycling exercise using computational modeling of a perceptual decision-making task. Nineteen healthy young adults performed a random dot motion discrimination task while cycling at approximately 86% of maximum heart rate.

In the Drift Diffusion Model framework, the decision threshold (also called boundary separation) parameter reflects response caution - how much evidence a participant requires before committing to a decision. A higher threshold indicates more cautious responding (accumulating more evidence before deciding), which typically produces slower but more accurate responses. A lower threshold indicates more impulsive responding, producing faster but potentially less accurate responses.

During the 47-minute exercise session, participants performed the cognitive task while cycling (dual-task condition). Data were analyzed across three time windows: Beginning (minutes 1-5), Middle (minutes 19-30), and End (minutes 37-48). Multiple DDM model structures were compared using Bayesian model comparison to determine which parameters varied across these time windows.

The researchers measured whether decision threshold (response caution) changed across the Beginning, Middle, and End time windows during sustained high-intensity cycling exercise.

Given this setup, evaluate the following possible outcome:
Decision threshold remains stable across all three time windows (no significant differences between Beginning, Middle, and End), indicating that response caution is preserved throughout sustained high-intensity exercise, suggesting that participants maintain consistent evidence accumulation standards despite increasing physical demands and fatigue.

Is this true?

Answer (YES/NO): YES